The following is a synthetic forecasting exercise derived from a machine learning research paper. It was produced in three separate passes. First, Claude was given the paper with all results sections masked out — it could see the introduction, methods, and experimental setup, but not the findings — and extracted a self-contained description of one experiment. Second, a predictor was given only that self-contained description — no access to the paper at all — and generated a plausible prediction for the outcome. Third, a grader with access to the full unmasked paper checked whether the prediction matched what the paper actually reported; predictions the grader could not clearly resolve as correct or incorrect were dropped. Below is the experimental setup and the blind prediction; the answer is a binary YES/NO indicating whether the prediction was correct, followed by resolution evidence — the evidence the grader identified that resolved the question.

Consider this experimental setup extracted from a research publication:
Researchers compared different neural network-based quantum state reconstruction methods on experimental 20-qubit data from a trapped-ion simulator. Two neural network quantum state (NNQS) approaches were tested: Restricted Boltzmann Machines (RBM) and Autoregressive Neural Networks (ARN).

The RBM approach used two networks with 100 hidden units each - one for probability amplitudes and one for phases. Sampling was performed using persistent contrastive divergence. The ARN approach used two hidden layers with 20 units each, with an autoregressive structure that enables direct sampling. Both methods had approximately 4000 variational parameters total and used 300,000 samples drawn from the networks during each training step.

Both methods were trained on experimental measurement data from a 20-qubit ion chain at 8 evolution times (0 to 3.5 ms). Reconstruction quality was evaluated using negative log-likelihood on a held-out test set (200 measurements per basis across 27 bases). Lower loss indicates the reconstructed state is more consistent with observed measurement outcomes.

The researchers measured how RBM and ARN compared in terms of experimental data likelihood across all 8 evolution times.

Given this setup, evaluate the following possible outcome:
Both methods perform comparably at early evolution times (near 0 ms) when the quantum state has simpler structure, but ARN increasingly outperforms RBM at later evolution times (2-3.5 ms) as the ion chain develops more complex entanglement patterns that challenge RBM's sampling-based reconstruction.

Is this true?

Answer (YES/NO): NO